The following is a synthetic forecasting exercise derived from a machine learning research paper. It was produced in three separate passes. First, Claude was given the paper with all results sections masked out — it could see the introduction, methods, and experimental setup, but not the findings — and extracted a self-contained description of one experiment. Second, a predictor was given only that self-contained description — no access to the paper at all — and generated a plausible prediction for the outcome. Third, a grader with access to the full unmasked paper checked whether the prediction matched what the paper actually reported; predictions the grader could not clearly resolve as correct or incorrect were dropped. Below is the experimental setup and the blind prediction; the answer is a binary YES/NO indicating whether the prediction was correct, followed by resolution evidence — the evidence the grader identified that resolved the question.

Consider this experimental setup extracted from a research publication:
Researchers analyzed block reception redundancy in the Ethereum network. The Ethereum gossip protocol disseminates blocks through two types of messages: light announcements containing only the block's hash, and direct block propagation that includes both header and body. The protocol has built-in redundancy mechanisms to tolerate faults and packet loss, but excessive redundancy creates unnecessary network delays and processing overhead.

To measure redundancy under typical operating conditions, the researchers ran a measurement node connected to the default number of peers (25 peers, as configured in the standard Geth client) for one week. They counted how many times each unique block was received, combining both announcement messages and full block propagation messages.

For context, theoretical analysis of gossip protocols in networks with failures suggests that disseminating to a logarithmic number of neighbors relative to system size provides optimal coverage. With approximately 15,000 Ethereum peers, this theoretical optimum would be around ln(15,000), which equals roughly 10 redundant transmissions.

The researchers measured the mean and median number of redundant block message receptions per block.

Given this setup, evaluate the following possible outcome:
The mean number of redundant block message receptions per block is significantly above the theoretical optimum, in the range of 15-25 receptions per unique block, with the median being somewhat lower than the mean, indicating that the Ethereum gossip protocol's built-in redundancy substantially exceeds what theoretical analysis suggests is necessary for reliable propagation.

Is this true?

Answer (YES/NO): NO